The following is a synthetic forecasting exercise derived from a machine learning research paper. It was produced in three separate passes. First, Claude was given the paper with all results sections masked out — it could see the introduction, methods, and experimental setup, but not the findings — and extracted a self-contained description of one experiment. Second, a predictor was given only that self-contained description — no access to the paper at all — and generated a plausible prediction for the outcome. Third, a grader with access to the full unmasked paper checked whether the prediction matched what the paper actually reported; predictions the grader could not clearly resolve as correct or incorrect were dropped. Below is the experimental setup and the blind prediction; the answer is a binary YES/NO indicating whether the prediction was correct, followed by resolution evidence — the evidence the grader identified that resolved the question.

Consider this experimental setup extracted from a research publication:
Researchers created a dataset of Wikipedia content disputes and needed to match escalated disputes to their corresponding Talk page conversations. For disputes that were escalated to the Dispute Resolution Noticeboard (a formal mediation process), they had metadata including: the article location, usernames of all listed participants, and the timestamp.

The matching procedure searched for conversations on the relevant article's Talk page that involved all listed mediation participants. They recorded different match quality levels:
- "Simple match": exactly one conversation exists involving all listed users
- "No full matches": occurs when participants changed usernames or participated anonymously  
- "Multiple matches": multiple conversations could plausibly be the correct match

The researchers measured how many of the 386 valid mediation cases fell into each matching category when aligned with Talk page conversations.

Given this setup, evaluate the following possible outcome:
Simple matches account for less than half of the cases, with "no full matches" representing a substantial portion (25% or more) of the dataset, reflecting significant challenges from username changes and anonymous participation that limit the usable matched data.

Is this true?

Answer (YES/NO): YES